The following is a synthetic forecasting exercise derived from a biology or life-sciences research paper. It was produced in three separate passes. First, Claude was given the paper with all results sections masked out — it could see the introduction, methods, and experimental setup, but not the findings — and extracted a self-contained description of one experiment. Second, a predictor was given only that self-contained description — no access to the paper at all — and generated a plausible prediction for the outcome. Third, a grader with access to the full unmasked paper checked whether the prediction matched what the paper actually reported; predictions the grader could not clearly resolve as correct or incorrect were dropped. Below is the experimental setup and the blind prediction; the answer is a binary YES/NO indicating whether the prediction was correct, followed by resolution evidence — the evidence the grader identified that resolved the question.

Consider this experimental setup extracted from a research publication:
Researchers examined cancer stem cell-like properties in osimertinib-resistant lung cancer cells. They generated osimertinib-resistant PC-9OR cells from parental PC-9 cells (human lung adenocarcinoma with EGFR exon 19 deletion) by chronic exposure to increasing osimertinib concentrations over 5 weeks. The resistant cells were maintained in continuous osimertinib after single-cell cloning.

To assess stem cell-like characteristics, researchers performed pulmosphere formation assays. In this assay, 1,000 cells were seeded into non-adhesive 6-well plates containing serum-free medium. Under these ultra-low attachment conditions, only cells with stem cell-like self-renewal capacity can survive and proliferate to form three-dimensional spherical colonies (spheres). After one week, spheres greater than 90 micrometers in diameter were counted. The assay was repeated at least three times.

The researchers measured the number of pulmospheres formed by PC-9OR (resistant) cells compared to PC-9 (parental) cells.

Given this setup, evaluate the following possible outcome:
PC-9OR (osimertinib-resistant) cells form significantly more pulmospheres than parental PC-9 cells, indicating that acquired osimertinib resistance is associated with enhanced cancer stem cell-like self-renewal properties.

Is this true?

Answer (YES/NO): YES